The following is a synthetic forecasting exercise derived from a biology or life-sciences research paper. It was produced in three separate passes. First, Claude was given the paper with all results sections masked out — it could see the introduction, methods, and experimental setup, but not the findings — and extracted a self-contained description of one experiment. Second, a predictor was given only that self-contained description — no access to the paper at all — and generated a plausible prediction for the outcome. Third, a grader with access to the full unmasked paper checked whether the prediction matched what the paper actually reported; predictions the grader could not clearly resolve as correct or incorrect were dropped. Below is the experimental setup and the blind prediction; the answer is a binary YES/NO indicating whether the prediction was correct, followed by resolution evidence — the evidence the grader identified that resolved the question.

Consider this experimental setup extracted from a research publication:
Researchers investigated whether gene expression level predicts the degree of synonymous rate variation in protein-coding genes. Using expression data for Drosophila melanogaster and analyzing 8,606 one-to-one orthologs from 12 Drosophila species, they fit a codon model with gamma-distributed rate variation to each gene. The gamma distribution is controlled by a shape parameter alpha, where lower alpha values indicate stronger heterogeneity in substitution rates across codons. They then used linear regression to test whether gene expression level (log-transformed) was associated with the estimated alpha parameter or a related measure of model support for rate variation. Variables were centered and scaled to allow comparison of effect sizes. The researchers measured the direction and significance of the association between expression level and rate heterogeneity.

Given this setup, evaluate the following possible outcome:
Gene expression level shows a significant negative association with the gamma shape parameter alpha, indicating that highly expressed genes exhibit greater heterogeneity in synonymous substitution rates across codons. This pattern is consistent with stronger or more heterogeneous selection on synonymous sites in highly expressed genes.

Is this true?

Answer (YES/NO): YES